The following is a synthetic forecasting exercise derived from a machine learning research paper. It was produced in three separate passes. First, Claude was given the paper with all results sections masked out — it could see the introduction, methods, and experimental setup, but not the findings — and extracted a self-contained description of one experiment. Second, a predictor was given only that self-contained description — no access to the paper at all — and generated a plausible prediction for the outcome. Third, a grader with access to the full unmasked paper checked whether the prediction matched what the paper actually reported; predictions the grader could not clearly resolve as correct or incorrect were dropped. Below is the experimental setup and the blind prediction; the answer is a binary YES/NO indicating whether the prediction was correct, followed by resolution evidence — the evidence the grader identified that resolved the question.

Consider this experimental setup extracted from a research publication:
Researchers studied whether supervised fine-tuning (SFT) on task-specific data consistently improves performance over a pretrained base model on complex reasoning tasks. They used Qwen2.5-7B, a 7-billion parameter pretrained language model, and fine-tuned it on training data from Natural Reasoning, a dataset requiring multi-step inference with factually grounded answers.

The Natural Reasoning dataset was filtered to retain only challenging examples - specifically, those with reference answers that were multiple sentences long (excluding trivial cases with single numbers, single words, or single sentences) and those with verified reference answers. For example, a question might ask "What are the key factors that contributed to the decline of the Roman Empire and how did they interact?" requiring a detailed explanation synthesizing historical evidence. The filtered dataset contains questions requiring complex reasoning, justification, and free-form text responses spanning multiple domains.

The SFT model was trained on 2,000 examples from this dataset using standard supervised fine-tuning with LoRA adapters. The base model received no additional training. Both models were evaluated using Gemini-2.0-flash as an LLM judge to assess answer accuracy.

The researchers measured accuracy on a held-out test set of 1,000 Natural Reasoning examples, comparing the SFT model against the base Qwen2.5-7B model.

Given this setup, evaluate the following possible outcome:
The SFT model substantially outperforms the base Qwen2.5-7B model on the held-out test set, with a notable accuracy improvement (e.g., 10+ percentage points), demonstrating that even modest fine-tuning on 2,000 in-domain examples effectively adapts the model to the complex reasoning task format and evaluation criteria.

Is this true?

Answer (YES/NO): NO